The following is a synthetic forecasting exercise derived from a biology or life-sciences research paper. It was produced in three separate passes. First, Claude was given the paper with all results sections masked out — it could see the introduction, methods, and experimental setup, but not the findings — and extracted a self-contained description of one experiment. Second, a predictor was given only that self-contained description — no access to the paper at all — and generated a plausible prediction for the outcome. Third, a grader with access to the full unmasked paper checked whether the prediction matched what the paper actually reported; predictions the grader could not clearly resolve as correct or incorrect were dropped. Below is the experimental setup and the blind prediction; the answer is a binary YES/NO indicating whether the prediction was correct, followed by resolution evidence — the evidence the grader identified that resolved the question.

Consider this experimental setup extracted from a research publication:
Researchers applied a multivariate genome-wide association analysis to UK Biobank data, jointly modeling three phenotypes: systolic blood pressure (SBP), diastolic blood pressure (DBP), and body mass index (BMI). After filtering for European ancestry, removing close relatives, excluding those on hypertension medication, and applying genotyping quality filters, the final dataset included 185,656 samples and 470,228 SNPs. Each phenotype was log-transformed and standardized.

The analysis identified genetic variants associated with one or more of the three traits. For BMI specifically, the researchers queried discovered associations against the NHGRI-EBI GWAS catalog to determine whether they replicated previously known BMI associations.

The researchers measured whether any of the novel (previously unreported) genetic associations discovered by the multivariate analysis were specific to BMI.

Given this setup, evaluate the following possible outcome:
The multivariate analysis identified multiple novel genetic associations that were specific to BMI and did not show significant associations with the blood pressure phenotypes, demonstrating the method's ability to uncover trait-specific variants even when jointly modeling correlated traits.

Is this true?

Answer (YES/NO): NO